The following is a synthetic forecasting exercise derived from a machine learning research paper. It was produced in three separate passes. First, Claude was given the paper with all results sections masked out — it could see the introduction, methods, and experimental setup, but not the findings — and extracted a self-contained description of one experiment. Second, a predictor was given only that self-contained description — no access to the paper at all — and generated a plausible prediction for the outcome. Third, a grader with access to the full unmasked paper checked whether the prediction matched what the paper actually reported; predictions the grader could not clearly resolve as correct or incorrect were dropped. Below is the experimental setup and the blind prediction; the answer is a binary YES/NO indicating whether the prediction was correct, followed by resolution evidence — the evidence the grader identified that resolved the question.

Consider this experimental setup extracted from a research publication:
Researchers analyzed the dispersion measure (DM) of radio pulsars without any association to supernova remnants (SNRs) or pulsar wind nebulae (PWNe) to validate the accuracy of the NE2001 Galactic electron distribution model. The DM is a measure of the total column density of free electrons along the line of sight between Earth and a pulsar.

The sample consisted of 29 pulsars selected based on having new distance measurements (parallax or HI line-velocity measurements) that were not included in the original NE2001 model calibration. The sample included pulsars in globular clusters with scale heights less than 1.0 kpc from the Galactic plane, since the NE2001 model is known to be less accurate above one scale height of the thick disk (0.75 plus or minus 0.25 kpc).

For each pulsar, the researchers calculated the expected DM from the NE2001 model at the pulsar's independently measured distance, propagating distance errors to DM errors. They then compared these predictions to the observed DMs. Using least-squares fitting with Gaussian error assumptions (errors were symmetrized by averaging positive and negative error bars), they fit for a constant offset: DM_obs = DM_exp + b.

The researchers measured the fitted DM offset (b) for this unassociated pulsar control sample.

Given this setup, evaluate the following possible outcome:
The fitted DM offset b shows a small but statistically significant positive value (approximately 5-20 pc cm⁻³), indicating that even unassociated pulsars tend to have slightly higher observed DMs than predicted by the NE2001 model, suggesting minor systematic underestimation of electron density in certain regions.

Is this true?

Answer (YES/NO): NO